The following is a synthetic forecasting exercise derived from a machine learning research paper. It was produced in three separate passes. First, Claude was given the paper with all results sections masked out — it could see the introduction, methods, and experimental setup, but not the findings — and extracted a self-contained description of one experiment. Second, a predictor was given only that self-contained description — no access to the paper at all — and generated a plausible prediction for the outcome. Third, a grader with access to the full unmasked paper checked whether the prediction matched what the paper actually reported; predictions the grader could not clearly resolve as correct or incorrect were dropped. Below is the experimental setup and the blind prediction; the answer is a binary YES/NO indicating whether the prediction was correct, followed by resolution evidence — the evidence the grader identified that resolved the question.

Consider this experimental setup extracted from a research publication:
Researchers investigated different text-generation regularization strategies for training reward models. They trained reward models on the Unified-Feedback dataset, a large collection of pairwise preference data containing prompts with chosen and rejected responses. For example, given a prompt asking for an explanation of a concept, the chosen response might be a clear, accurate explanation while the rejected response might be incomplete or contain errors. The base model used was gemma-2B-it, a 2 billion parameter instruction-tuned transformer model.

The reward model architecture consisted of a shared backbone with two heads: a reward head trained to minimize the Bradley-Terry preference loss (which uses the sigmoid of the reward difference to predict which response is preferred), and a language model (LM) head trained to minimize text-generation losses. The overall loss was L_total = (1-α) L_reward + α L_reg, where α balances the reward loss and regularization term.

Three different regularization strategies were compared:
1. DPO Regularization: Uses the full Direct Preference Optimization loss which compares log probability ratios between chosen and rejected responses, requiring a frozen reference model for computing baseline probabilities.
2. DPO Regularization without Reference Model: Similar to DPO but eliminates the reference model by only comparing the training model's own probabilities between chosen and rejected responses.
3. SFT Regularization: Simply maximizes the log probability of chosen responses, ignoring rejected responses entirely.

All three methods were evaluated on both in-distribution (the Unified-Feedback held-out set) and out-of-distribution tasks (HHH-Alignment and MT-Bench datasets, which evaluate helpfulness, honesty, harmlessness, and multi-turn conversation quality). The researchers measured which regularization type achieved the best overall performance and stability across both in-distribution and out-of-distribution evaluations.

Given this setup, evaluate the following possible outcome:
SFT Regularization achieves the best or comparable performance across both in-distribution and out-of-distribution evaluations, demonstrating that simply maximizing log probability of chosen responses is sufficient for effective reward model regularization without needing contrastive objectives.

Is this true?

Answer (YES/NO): YES